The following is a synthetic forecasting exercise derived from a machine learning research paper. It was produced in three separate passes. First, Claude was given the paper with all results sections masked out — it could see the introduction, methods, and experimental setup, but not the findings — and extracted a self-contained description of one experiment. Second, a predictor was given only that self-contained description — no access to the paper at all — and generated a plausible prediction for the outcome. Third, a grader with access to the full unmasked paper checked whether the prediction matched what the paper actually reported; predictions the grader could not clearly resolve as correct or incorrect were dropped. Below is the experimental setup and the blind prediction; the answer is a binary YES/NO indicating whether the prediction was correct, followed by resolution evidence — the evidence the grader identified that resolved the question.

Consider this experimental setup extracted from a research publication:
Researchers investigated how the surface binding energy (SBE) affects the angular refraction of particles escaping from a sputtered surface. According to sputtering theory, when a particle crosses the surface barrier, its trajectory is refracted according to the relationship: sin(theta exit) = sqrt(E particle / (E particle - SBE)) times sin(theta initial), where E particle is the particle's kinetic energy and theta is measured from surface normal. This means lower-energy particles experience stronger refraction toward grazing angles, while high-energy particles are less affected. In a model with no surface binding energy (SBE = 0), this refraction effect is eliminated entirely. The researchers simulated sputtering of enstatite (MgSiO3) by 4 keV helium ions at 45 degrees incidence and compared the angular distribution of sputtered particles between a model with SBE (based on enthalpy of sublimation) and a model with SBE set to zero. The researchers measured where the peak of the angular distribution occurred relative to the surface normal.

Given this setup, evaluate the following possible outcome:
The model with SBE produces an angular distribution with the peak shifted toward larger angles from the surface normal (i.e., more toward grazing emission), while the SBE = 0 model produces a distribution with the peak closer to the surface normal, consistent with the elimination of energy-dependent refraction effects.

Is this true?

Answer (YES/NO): YES